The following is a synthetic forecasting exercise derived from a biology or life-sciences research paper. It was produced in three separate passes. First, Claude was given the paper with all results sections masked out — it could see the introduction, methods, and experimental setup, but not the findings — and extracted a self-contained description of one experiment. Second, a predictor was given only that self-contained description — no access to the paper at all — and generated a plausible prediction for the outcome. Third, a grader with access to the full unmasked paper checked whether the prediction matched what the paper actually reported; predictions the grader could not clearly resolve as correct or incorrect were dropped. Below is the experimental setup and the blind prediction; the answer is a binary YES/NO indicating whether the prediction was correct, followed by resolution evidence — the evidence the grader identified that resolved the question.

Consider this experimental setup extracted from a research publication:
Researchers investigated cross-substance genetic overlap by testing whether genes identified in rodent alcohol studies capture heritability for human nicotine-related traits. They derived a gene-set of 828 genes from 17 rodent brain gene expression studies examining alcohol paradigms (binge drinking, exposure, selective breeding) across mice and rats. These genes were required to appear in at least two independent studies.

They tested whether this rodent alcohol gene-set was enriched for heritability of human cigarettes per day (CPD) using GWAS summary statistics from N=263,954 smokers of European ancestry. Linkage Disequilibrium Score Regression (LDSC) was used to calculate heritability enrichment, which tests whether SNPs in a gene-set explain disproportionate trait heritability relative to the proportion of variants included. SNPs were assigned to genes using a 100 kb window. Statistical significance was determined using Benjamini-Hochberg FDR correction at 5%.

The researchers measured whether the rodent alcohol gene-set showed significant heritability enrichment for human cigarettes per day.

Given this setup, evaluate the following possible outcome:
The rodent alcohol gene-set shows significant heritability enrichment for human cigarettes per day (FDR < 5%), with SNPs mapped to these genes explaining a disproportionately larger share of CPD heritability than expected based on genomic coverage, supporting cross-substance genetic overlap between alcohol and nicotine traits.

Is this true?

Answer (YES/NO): YES